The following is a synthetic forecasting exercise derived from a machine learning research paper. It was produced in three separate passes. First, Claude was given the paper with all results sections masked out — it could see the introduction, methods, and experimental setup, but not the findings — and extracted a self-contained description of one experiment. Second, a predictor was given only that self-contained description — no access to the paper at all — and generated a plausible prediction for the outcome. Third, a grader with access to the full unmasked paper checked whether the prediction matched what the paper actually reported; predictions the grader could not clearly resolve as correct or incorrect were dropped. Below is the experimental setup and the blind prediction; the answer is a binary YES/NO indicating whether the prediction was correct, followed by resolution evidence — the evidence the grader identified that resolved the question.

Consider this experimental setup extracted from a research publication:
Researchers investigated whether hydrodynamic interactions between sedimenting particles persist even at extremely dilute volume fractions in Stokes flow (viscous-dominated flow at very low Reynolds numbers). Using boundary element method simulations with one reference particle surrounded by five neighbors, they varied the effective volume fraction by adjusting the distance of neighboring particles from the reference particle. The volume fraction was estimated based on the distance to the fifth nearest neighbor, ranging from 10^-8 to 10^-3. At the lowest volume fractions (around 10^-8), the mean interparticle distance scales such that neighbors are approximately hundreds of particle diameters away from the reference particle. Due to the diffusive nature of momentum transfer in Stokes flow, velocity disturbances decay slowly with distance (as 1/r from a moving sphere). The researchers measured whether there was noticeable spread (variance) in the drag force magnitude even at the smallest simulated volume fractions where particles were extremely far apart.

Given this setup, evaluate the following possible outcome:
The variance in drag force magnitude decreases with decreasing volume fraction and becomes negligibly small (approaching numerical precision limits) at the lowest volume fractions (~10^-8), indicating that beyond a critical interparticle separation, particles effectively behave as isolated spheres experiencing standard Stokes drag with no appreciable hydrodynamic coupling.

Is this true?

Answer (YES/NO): NO